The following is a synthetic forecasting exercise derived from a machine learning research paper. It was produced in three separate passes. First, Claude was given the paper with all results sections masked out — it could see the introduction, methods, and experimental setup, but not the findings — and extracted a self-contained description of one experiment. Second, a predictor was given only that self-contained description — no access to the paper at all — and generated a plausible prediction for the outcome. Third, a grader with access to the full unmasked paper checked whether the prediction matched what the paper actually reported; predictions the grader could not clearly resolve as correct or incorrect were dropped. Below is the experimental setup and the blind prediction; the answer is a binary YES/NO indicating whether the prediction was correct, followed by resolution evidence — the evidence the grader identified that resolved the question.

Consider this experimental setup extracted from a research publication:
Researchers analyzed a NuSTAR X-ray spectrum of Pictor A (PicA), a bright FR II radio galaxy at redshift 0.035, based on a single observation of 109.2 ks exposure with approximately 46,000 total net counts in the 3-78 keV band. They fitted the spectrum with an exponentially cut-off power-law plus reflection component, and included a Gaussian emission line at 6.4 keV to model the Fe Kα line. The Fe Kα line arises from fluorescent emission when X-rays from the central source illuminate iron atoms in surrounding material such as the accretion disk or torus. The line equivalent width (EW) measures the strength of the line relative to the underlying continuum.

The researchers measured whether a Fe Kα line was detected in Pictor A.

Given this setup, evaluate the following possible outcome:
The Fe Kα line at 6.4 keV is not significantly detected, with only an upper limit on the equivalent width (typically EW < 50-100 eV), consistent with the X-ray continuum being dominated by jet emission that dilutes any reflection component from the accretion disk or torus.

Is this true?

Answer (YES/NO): NO